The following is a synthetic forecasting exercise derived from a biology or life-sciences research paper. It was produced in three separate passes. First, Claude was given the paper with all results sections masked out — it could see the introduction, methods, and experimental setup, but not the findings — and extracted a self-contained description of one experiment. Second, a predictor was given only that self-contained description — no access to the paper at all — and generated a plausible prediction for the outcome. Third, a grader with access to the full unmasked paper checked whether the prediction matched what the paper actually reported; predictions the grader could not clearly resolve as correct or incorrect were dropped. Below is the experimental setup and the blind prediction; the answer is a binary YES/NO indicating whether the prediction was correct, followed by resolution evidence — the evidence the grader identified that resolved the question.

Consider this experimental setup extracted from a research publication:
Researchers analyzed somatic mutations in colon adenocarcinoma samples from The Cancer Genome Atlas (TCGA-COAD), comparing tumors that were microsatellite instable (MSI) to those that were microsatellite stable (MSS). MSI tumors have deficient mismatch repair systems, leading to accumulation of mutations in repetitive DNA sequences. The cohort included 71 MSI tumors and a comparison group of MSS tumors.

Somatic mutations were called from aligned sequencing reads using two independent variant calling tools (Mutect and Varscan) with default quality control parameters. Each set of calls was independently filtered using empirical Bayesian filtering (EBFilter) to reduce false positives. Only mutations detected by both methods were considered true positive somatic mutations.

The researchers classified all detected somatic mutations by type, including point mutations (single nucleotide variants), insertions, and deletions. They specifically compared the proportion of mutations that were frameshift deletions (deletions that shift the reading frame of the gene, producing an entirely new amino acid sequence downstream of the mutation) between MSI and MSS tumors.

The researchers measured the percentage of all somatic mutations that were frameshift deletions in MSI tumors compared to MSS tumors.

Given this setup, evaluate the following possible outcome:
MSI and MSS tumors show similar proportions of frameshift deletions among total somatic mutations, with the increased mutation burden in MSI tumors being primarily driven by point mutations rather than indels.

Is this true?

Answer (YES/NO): NO